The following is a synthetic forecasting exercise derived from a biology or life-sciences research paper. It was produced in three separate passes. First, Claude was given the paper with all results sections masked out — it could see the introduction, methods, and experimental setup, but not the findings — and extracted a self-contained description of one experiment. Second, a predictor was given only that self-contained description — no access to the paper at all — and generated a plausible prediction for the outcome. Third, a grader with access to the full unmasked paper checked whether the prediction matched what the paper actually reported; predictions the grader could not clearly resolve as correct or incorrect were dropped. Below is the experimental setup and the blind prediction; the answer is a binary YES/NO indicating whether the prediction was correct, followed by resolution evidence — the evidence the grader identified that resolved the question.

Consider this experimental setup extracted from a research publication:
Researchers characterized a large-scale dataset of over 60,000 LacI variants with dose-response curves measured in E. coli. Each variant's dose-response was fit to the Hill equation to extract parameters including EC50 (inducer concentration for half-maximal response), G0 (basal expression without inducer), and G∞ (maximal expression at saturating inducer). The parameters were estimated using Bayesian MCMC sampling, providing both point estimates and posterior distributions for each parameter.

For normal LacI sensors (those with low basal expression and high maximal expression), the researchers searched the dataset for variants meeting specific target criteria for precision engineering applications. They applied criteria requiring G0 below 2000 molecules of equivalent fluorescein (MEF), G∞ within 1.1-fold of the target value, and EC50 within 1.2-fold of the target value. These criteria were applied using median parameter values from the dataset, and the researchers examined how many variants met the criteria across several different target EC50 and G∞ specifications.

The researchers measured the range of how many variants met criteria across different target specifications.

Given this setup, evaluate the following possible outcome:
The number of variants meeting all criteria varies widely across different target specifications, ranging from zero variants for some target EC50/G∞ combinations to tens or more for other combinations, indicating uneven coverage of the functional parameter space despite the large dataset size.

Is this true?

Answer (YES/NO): NO